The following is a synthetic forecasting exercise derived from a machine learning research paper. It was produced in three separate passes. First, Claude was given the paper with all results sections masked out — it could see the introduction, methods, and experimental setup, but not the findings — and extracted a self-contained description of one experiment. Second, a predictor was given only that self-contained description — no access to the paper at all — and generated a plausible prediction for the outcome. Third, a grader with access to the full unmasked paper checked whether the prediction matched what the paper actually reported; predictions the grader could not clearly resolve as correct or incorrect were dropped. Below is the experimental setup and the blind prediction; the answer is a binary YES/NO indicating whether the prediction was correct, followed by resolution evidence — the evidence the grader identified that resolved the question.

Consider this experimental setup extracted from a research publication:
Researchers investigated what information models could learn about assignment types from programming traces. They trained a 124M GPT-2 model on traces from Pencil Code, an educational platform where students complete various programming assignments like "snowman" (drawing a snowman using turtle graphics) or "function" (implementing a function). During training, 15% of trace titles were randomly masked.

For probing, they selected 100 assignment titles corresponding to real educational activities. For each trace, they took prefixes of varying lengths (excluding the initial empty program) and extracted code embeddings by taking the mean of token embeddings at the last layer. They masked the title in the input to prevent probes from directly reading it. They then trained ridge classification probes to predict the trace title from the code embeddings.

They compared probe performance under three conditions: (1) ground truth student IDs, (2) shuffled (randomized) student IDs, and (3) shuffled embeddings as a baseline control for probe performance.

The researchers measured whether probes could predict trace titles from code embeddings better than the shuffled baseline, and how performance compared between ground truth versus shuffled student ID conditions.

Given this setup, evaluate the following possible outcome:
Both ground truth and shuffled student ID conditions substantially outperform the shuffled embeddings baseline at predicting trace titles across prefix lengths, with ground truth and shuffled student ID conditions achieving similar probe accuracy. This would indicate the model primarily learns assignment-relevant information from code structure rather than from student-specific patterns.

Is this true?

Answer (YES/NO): NO